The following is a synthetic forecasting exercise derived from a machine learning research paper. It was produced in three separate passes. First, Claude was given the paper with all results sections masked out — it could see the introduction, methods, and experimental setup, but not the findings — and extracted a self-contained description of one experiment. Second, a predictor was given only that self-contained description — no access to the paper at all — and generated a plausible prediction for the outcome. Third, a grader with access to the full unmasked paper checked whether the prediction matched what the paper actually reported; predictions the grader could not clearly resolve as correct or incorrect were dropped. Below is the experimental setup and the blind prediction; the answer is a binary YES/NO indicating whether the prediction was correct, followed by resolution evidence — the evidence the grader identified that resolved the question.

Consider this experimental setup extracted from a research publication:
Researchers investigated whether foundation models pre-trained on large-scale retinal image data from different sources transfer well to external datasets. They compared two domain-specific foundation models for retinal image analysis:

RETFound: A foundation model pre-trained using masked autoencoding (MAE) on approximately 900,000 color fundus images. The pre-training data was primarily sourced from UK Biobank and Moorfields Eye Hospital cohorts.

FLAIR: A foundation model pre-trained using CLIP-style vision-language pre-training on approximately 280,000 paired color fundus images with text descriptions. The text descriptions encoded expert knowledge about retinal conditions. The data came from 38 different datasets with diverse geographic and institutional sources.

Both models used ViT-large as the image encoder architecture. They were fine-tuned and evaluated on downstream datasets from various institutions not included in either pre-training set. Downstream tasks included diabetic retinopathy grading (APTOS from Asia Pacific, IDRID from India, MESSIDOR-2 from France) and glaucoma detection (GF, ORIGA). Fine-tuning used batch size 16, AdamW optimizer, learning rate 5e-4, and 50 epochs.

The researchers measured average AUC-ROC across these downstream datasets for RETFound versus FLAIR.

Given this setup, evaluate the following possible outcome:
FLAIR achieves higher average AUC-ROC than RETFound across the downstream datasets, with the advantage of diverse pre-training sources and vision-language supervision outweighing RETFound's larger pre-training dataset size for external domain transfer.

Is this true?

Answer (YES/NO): NO